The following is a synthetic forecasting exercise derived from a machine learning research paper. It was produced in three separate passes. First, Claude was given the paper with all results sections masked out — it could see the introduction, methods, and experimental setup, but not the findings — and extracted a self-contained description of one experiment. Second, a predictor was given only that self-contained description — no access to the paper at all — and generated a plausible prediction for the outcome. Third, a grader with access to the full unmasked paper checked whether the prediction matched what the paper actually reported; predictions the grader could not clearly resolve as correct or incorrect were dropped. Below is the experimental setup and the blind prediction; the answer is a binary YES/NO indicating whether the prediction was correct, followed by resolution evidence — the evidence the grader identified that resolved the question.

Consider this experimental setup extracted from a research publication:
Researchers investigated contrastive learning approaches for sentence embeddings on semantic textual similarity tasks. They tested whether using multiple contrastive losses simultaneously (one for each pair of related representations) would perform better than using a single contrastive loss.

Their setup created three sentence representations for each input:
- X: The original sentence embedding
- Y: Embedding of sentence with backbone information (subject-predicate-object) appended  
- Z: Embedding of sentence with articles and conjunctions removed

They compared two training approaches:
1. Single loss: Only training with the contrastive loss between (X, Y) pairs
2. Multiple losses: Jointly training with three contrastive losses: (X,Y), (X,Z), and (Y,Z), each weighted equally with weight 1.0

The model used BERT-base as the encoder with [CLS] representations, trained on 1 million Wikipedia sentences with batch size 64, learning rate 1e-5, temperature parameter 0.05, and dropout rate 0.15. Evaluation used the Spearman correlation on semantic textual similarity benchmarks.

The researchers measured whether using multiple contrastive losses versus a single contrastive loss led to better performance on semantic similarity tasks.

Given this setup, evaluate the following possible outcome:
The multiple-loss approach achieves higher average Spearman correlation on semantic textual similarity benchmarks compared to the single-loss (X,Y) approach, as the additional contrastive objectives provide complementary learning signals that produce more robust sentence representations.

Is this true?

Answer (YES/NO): YES